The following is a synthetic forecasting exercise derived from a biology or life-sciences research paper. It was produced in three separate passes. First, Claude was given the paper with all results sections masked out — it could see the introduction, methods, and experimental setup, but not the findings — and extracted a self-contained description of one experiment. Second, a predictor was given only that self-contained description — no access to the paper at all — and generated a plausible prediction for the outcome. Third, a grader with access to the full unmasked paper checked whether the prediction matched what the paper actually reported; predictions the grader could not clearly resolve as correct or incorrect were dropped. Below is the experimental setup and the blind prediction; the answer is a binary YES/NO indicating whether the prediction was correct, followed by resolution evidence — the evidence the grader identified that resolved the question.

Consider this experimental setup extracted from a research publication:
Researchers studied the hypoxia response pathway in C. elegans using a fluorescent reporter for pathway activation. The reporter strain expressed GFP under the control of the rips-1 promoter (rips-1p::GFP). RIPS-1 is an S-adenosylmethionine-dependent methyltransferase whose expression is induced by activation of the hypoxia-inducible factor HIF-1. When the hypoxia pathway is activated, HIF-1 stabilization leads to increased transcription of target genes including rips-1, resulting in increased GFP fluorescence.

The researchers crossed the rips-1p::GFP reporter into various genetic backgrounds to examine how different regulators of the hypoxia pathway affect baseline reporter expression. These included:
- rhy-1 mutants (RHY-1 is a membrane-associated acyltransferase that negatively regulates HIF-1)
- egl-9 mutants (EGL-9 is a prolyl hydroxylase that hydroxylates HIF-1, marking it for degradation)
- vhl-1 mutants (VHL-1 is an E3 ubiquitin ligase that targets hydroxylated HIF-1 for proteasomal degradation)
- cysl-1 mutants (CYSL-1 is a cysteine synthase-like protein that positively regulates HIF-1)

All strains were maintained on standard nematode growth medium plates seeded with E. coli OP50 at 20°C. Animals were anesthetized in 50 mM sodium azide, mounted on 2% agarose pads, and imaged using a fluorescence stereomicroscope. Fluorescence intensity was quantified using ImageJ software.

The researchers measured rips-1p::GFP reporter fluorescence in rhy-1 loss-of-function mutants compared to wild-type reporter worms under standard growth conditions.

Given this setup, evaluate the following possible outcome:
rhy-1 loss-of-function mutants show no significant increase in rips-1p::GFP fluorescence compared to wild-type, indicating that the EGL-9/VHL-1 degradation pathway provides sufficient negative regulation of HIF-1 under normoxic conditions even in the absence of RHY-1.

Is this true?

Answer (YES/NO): NO